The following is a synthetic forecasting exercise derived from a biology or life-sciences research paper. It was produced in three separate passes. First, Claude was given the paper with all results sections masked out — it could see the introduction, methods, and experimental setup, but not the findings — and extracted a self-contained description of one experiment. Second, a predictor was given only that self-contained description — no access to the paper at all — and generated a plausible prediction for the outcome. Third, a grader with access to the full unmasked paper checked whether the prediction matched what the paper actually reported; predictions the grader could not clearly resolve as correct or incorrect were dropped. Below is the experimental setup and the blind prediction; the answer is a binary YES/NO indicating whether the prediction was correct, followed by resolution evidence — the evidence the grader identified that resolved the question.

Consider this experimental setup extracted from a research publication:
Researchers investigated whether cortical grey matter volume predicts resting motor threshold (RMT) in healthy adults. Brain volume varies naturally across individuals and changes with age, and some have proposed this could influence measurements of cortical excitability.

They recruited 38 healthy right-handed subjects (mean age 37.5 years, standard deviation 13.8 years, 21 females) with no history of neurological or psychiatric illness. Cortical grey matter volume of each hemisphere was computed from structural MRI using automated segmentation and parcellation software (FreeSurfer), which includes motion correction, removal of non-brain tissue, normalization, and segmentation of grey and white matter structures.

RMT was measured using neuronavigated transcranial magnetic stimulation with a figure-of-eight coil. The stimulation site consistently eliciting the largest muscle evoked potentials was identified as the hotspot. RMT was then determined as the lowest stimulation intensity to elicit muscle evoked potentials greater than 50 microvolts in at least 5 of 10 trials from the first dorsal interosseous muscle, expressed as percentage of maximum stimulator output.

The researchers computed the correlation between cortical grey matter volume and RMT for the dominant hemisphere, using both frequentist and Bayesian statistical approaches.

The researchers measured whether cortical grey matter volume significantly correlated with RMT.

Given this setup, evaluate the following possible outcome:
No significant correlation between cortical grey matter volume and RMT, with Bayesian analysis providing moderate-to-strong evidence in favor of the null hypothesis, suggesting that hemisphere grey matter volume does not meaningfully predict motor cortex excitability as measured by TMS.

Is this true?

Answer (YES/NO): YES